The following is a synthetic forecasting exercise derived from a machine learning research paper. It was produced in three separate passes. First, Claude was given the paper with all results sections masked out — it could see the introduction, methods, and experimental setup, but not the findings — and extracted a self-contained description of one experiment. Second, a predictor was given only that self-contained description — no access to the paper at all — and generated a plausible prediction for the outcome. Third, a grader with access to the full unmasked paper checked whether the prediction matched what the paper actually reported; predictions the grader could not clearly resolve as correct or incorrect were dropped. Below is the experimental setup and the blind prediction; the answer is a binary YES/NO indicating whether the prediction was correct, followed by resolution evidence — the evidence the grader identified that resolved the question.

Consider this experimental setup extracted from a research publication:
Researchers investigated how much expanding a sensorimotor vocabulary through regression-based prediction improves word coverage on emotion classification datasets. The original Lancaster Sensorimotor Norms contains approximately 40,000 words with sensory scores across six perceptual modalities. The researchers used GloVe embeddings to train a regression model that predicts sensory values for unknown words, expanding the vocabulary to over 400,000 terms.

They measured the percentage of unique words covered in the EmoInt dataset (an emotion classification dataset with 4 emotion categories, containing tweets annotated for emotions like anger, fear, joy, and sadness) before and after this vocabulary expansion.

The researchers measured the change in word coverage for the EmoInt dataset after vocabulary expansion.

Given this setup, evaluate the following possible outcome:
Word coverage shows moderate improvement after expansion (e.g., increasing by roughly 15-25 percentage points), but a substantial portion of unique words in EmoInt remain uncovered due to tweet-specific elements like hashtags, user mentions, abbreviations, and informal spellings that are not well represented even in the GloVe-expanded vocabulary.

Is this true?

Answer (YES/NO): YES